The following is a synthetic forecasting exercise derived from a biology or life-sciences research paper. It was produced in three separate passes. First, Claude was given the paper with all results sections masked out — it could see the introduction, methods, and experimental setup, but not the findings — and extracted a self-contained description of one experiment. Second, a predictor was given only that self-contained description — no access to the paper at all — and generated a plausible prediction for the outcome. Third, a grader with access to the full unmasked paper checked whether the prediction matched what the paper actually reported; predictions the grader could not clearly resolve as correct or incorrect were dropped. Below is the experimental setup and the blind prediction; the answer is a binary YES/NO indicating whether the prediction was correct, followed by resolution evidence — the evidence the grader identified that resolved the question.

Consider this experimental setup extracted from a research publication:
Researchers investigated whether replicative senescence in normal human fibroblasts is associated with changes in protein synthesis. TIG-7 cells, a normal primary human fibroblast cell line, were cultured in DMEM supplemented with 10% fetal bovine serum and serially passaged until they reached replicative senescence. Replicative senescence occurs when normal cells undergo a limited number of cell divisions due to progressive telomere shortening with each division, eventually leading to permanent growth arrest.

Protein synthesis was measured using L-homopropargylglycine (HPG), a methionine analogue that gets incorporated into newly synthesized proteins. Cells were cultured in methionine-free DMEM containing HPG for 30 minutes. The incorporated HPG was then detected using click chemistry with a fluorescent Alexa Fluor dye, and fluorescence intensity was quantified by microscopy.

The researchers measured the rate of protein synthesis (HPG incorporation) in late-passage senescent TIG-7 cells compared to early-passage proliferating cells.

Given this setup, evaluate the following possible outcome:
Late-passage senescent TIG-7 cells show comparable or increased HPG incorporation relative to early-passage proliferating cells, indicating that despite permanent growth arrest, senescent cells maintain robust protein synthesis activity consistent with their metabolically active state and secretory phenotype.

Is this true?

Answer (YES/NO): YES